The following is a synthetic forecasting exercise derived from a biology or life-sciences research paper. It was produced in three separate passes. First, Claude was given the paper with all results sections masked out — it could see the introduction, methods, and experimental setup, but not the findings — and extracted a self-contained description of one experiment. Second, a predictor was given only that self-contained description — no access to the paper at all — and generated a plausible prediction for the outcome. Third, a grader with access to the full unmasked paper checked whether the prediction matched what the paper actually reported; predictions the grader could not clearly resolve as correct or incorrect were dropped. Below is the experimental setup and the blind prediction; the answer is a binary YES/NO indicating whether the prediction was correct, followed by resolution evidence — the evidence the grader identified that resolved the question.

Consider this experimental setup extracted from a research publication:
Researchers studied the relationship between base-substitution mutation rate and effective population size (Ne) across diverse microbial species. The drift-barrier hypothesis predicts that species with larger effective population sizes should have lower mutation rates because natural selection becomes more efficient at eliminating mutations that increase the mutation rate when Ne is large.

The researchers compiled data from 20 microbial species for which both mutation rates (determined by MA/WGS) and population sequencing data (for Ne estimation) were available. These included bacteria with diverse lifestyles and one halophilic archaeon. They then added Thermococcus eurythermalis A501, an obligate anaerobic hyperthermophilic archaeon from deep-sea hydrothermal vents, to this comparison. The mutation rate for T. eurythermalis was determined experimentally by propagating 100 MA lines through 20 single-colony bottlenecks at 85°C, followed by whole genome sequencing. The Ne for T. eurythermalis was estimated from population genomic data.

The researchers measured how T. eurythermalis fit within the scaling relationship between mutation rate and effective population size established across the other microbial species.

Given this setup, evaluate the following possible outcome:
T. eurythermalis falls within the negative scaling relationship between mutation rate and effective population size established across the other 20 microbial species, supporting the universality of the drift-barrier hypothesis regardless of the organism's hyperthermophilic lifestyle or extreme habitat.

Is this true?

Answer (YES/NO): YES